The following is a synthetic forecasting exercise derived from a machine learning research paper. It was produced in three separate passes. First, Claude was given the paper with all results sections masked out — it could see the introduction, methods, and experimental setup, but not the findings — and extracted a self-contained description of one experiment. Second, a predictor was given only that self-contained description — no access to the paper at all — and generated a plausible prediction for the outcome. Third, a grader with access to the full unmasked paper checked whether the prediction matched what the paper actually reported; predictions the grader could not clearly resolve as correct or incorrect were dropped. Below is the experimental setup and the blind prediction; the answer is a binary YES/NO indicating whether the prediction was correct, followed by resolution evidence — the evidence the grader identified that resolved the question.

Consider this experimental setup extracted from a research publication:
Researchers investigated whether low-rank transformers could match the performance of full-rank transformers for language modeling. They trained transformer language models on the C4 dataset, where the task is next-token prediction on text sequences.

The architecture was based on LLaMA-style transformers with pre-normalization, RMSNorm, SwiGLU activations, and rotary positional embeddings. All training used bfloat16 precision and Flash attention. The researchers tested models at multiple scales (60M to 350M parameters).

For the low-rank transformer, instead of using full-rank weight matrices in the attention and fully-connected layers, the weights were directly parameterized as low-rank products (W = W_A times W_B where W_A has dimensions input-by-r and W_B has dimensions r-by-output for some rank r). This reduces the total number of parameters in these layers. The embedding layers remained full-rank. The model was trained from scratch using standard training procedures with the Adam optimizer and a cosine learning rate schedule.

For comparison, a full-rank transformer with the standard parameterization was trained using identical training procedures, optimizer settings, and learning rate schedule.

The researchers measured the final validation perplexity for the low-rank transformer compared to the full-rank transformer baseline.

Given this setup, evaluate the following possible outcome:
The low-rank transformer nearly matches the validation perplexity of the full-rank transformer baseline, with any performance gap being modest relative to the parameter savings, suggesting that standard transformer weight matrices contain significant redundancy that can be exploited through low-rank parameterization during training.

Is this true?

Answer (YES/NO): NO